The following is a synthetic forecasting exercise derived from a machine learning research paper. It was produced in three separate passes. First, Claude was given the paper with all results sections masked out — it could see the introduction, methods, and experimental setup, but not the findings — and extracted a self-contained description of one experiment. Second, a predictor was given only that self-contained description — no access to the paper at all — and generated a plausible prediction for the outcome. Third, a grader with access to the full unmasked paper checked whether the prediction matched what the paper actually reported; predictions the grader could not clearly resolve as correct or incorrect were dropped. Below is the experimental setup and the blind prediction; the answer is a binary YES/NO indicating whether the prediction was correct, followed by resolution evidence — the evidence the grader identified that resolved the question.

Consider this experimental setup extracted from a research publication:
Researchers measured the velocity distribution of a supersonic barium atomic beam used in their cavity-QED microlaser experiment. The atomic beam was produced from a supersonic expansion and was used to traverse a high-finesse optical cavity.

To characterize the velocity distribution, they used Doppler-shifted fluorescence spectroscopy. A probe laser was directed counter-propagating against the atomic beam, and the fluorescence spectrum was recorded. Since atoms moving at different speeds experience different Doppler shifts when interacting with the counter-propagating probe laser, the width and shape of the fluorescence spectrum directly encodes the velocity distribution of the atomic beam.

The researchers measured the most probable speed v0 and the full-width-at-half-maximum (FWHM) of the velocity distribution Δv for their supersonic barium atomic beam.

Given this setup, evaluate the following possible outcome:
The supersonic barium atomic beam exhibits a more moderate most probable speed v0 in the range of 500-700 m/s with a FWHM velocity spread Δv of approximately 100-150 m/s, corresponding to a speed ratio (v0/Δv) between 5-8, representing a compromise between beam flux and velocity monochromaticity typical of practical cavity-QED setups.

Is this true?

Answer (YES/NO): NO